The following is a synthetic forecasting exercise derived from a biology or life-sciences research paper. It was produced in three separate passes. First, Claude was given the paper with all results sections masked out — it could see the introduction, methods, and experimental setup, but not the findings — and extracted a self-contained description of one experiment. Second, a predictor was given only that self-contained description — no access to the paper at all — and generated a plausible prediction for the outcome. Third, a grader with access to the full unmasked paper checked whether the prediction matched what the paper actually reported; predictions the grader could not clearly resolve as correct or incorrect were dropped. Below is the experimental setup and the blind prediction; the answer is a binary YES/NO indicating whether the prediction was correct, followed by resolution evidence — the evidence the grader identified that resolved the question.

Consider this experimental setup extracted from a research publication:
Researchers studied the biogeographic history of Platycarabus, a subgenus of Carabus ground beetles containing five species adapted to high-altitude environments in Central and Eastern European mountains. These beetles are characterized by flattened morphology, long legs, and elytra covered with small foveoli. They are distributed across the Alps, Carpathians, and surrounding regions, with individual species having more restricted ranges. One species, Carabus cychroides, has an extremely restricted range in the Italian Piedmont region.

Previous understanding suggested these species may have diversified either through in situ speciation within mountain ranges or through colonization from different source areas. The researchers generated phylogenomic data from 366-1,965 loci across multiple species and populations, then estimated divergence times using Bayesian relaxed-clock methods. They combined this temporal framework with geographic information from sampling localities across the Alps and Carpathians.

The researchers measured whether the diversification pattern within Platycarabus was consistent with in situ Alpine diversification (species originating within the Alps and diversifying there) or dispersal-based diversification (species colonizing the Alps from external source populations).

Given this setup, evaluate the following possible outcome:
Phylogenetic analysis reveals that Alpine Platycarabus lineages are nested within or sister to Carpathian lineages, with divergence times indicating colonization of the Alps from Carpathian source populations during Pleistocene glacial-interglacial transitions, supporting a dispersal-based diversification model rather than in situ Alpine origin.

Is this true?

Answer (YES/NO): NO